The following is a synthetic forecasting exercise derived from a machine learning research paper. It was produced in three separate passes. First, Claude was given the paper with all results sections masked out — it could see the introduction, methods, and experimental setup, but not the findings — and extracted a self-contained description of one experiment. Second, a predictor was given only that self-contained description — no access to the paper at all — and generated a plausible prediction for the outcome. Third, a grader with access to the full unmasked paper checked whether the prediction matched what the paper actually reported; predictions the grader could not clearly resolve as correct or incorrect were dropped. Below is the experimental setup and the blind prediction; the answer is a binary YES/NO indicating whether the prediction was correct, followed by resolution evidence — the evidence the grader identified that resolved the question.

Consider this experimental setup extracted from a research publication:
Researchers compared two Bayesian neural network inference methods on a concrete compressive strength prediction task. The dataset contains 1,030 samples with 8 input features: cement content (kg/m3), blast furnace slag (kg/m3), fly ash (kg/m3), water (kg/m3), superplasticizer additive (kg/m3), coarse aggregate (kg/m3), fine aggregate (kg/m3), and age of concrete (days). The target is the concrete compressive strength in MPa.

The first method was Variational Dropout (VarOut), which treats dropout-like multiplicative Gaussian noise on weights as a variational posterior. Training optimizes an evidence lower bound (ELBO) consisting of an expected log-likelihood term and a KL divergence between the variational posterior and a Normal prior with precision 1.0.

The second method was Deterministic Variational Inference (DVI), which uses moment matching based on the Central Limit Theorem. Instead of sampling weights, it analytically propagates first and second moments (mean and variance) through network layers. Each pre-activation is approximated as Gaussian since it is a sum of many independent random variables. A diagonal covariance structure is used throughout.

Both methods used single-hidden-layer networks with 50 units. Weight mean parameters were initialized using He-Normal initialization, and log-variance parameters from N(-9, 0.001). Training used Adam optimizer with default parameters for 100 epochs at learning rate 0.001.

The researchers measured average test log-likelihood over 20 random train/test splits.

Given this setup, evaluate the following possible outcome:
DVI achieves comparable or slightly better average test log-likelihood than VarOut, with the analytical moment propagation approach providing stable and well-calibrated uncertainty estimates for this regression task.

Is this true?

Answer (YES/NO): YES